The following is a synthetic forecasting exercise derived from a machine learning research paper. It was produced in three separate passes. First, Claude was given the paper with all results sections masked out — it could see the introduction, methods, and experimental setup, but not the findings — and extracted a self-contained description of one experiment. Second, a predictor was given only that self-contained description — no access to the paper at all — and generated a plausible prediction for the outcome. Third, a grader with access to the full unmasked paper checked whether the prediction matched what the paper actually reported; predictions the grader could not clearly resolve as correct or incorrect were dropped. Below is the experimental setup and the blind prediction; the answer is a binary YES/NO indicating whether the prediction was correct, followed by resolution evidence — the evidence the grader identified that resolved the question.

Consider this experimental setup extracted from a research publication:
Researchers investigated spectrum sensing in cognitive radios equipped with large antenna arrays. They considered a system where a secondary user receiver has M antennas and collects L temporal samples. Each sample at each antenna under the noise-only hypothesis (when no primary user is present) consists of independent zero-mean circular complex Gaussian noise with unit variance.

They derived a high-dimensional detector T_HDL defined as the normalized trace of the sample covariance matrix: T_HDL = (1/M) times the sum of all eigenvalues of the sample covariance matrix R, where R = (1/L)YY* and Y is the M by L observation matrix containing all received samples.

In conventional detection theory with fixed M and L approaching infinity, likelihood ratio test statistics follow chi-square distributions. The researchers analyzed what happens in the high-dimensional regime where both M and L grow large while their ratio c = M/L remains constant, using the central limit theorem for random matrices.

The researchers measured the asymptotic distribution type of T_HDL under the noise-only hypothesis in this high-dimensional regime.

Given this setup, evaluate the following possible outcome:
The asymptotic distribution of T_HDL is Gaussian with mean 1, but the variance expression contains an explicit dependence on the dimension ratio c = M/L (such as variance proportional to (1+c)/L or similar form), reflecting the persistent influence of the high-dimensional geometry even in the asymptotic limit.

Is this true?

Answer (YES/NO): NO